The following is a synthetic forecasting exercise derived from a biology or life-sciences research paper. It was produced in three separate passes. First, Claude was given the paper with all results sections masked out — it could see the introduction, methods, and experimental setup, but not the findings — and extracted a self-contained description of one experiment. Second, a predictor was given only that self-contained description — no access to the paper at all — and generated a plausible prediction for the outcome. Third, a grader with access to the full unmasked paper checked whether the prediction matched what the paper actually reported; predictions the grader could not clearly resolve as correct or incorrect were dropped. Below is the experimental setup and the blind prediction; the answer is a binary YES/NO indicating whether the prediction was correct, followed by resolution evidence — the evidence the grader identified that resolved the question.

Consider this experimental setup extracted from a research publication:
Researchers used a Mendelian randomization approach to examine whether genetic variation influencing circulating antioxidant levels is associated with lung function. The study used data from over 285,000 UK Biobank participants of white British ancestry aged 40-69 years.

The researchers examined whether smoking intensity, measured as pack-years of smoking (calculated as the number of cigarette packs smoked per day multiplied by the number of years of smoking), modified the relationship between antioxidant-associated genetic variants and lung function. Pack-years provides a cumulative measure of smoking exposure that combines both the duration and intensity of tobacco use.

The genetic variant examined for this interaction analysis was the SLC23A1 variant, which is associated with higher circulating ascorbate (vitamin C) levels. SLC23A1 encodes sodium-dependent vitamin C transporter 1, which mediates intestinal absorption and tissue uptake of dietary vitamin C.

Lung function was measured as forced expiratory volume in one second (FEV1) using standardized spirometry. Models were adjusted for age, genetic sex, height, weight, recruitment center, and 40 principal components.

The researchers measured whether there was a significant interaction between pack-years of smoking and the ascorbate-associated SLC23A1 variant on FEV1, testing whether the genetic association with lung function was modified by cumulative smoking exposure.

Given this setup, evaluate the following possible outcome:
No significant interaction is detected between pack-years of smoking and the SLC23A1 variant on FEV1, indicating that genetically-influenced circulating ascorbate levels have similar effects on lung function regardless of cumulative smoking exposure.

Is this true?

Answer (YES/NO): YES